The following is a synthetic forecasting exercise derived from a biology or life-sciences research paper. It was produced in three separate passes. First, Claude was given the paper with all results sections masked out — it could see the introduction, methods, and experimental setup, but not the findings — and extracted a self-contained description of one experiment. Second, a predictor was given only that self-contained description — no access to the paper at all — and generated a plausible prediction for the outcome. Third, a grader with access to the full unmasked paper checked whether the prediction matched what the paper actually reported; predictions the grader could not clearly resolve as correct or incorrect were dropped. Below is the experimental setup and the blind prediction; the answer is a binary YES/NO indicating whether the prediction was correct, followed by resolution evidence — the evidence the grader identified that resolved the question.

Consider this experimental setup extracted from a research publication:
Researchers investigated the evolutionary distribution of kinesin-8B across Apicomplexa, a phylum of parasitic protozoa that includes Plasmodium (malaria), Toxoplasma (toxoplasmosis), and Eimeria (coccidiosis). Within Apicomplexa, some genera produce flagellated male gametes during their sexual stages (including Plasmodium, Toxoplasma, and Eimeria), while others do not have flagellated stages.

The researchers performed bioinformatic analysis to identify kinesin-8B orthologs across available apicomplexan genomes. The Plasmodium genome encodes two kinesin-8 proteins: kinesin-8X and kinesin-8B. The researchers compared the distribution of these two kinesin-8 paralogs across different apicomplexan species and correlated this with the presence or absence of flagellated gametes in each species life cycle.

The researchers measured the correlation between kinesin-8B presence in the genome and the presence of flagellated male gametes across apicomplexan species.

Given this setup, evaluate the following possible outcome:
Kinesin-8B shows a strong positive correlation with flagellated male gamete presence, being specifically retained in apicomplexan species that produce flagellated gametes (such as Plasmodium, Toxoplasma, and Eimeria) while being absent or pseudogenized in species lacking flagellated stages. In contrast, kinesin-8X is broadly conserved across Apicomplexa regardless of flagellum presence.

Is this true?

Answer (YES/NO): YES